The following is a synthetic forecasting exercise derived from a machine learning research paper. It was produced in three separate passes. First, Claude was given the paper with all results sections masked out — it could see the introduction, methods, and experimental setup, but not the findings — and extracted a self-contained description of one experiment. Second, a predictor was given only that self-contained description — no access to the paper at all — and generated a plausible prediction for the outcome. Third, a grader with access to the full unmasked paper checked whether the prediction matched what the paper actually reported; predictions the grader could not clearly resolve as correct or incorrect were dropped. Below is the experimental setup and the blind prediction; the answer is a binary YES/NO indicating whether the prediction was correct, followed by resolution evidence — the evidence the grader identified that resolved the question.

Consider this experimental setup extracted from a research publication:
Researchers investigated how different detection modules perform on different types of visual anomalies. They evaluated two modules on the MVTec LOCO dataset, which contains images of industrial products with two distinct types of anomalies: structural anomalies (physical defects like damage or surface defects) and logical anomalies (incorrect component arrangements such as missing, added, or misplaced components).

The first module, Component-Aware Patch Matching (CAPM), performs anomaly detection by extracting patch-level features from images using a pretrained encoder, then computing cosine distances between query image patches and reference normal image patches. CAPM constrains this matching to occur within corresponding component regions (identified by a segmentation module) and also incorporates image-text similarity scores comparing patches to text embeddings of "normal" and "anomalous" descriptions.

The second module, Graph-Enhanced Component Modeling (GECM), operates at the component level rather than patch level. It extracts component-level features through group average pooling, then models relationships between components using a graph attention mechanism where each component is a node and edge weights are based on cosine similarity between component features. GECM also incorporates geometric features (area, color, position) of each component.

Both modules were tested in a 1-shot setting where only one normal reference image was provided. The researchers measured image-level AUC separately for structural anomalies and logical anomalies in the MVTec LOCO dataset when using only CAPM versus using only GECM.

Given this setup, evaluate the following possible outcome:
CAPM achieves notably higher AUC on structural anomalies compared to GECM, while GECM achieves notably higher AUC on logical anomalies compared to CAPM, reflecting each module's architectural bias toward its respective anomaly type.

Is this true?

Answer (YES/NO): NO